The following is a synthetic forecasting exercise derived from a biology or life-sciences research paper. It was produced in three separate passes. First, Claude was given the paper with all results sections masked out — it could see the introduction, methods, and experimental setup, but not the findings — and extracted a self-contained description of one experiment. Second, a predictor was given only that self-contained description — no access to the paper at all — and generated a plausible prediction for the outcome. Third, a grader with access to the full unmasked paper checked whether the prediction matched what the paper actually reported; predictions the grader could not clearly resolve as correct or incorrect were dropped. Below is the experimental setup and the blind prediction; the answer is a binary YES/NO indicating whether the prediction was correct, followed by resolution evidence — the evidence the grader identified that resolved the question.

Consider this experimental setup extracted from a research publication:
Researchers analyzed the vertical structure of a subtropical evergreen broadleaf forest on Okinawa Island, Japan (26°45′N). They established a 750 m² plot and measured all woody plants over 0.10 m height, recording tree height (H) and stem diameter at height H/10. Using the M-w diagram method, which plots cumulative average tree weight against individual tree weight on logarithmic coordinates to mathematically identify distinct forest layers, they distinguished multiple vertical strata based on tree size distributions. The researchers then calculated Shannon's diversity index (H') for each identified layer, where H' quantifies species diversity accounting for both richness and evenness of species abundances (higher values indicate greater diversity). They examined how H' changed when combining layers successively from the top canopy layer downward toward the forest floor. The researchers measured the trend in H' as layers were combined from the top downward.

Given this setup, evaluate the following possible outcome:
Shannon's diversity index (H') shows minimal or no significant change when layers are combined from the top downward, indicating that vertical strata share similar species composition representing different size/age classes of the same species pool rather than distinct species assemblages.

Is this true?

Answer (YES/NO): NO